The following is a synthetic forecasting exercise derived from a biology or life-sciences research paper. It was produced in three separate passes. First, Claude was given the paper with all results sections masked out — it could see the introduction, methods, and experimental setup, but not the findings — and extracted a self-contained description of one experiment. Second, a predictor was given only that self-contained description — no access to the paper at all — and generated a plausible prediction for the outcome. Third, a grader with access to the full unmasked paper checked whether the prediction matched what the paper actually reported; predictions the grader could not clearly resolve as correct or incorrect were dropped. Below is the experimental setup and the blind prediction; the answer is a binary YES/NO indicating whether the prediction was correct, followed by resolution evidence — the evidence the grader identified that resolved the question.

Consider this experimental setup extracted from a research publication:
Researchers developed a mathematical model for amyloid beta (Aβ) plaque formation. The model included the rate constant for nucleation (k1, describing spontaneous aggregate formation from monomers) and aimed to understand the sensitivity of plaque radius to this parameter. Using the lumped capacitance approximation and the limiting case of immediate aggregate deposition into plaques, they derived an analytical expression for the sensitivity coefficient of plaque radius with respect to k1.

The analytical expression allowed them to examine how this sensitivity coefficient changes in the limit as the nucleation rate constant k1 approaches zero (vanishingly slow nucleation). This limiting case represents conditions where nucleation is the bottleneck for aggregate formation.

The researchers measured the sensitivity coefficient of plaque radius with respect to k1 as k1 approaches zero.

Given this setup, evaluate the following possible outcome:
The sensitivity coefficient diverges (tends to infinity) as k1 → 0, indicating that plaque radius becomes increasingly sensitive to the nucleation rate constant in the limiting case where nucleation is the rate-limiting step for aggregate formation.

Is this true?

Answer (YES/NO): NO